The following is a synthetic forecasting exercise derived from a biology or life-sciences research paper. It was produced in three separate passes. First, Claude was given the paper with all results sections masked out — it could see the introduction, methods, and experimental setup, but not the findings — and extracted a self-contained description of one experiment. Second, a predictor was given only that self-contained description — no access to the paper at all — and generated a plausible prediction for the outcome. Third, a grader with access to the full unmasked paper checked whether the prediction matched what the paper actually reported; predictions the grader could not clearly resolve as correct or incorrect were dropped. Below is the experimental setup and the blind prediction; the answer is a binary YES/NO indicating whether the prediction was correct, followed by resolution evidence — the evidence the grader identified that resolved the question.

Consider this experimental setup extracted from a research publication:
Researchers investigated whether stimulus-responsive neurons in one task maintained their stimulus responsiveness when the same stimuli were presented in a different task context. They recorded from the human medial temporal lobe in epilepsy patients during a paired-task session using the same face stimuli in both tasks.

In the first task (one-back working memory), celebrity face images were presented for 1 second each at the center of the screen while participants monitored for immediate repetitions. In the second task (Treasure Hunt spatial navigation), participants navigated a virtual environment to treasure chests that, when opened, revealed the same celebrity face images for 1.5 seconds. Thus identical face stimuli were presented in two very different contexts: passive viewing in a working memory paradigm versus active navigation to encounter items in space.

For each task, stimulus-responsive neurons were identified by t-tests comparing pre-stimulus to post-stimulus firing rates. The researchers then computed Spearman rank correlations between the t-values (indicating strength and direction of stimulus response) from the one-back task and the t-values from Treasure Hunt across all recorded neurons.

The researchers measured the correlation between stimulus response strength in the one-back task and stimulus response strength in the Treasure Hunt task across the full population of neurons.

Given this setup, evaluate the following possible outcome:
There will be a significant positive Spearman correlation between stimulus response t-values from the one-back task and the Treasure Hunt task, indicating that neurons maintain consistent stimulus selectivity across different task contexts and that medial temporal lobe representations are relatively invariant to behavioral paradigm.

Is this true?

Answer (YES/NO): NO